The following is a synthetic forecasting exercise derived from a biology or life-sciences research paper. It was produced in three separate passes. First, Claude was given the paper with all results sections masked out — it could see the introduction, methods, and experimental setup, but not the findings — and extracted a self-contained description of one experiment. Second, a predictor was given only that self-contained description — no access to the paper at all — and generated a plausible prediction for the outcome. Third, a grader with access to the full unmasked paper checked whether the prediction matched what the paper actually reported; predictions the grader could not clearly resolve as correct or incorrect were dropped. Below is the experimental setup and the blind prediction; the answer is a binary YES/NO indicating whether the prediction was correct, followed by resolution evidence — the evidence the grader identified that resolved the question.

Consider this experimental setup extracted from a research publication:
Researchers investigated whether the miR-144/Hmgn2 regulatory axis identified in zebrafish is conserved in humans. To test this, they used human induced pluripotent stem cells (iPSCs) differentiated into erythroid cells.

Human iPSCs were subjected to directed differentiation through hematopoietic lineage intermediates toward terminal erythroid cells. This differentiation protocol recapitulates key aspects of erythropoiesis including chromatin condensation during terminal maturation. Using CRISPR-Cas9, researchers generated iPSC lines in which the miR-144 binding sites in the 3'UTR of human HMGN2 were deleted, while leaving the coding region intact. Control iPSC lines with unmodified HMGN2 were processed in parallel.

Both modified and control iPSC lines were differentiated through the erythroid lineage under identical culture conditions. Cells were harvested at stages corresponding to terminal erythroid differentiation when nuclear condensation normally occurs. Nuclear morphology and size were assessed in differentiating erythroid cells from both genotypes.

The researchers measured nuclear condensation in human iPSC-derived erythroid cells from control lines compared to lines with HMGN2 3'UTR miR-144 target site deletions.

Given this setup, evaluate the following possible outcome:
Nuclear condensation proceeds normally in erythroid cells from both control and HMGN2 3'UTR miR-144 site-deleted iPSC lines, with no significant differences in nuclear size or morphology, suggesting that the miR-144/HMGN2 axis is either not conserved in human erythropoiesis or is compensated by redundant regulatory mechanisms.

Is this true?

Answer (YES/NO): NO